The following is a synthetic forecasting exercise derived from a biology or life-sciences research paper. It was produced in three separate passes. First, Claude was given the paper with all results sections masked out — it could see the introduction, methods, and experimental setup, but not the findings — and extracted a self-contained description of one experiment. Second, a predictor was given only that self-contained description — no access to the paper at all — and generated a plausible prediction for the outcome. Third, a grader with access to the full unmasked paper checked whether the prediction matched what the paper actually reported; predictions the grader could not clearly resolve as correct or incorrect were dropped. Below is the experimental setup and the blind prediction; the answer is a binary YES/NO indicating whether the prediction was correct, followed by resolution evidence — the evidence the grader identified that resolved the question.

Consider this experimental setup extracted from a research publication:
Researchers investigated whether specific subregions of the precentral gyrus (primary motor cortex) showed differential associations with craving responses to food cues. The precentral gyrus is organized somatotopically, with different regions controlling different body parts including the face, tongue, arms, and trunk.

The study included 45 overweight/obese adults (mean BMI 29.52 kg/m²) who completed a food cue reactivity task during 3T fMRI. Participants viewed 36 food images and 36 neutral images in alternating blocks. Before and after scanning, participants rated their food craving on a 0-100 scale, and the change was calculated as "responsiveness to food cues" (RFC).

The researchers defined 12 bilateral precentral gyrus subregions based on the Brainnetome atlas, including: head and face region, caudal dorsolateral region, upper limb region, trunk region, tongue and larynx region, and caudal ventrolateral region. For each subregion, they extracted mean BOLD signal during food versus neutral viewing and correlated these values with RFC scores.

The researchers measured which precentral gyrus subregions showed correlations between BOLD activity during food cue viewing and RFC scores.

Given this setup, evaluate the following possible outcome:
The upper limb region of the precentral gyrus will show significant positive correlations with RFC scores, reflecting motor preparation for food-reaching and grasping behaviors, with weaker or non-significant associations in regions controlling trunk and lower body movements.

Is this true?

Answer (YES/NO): YES